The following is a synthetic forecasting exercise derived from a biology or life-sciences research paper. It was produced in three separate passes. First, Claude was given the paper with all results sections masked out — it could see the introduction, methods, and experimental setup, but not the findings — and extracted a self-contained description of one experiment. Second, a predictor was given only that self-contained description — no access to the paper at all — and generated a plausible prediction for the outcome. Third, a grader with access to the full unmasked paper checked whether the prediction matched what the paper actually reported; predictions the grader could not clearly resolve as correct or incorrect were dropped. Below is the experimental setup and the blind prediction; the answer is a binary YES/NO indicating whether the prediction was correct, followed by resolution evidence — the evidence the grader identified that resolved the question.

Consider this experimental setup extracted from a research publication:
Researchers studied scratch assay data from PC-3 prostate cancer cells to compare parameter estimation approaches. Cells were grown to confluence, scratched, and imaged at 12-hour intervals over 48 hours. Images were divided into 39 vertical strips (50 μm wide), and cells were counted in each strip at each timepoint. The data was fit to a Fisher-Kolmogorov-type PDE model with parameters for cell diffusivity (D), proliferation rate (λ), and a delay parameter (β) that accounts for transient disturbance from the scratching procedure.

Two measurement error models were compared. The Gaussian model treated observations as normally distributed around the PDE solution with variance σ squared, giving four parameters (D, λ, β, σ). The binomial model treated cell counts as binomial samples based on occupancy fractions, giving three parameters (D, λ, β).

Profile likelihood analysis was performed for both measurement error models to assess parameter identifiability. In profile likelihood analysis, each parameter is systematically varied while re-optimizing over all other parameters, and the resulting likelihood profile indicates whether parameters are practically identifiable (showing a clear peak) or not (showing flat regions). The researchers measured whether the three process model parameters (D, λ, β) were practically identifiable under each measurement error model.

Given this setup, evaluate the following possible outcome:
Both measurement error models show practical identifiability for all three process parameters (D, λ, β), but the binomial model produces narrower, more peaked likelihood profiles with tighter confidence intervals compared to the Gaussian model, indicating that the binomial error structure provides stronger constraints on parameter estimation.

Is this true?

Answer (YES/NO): YES